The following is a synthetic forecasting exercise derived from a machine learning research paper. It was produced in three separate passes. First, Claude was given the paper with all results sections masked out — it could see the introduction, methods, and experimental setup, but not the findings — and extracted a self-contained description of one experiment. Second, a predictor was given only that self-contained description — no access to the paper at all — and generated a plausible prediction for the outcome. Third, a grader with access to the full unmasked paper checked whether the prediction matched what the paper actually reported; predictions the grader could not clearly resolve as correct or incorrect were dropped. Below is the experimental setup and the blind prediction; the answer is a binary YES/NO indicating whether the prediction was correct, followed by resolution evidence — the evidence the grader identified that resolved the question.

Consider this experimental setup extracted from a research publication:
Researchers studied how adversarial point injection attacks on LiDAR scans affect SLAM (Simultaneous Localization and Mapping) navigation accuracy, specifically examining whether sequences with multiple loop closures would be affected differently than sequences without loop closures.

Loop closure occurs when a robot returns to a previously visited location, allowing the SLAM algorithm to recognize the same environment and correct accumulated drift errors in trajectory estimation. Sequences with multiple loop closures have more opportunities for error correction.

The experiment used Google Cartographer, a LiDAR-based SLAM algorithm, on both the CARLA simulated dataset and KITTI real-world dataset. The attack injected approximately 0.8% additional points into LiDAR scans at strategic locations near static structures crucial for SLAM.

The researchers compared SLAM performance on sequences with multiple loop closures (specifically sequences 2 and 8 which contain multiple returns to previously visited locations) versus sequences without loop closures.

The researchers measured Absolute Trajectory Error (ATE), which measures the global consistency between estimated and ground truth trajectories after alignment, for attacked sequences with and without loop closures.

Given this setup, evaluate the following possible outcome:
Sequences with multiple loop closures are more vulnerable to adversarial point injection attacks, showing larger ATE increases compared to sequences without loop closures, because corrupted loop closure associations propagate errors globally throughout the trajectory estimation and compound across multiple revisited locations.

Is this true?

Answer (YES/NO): NO